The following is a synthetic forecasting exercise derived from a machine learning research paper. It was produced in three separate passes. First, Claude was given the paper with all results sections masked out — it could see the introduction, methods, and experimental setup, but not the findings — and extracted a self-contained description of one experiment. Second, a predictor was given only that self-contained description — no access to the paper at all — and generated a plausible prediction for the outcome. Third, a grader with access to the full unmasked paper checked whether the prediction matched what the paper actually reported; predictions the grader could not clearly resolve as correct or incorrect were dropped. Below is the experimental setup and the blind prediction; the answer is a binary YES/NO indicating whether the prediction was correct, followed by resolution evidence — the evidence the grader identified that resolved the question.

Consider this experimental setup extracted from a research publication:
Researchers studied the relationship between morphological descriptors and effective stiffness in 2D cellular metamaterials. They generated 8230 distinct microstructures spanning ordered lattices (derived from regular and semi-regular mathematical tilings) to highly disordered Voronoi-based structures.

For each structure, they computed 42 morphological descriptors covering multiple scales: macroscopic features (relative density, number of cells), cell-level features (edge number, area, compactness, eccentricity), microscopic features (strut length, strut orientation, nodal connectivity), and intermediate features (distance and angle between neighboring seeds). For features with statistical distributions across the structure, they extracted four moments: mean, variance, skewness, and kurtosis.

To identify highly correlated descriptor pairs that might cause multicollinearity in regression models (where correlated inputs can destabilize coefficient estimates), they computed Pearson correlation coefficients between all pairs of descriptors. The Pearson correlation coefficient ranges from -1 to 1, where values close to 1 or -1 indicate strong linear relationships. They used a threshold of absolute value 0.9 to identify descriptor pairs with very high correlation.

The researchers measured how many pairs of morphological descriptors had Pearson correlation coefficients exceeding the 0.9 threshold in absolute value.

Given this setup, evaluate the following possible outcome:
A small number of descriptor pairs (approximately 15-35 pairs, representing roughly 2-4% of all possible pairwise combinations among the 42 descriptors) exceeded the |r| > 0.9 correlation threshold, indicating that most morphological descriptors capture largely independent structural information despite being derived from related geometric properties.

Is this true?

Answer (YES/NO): NO